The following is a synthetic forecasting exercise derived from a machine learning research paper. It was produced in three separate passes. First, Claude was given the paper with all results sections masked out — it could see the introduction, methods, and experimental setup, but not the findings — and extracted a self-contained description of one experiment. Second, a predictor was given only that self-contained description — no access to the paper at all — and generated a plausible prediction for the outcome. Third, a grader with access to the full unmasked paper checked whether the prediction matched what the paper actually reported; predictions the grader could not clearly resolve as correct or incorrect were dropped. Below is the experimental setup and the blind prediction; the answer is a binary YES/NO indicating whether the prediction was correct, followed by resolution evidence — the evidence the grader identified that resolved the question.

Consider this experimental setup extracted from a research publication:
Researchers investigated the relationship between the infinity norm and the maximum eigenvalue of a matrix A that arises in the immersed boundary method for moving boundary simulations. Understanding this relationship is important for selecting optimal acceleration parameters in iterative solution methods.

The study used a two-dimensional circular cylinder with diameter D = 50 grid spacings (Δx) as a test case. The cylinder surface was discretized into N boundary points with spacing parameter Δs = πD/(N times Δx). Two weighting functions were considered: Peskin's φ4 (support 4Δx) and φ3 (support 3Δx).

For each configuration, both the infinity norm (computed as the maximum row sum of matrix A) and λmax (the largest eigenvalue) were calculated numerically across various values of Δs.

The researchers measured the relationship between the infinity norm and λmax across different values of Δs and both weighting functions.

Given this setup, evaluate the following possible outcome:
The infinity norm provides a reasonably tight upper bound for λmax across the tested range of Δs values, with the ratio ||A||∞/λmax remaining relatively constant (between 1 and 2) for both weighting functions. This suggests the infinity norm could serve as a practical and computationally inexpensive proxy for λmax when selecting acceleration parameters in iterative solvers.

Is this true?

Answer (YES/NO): YES